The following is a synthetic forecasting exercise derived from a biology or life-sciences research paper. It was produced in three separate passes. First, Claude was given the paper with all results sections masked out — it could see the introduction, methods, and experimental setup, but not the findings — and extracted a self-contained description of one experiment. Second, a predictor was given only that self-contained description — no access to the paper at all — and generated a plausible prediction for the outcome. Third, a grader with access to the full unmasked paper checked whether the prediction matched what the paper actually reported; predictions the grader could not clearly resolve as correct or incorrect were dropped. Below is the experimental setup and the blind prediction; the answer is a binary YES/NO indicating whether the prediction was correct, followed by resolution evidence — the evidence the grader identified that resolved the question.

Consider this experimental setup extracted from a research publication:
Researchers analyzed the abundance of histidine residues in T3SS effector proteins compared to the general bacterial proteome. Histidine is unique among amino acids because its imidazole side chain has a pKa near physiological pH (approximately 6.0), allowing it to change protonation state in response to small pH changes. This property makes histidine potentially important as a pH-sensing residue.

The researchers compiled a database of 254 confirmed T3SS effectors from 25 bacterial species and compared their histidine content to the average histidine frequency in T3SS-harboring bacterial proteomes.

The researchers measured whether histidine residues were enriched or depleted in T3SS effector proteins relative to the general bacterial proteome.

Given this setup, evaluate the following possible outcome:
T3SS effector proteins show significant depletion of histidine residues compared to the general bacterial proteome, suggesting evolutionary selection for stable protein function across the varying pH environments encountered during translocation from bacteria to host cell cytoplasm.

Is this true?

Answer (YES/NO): NO